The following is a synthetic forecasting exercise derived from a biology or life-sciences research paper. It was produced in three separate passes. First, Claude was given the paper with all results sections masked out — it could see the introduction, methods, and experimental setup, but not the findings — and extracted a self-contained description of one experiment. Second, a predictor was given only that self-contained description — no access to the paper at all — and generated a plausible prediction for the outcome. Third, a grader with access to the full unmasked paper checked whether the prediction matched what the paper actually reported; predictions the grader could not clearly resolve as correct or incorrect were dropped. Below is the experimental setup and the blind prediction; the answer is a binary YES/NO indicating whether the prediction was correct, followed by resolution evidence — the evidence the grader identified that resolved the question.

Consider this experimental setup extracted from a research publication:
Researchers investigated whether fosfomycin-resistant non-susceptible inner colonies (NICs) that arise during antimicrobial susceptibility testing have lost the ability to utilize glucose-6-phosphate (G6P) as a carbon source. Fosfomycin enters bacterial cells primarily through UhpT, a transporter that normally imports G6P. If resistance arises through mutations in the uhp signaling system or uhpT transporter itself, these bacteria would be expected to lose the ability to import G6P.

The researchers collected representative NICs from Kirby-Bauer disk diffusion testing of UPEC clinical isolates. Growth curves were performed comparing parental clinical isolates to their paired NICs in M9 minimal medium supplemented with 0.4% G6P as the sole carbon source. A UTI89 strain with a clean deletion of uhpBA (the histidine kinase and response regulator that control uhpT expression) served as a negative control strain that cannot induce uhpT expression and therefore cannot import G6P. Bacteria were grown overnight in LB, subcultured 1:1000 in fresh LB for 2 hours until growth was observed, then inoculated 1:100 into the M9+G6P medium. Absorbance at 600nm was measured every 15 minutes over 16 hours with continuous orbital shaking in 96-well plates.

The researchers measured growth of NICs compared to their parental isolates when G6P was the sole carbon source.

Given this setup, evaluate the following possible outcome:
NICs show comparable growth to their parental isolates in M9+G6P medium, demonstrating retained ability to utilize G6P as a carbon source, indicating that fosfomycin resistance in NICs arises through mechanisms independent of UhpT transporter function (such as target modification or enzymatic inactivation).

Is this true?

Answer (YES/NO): NO